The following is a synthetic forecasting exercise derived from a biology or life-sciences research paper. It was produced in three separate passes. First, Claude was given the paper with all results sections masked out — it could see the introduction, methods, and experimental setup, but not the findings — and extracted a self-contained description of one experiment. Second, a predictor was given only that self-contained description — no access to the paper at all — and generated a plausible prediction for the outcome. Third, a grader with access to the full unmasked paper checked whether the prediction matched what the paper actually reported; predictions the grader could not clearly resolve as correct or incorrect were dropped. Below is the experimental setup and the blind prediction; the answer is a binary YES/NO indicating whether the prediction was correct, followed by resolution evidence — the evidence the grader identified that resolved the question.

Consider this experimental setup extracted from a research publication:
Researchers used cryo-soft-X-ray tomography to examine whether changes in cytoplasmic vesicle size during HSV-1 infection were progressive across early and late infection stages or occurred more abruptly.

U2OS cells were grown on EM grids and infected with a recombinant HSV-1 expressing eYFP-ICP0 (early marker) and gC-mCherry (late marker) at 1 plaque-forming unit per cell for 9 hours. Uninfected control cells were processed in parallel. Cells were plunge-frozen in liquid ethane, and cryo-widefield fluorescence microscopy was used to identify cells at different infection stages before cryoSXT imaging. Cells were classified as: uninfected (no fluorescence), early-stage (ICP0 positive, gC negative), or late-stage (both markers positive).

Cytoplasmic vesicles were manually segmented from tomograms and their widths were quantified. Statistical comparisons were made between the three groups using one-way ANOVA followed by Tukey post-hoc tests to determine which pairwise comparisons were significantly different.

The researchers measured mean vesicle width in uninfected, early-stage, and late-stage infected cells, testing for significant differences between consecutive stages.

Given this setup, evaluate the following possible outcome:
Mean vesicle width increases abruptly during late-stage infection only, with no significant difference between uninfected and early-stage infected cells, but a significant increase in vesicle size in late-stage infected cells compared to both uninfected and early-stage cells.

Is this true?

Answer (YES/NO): NO